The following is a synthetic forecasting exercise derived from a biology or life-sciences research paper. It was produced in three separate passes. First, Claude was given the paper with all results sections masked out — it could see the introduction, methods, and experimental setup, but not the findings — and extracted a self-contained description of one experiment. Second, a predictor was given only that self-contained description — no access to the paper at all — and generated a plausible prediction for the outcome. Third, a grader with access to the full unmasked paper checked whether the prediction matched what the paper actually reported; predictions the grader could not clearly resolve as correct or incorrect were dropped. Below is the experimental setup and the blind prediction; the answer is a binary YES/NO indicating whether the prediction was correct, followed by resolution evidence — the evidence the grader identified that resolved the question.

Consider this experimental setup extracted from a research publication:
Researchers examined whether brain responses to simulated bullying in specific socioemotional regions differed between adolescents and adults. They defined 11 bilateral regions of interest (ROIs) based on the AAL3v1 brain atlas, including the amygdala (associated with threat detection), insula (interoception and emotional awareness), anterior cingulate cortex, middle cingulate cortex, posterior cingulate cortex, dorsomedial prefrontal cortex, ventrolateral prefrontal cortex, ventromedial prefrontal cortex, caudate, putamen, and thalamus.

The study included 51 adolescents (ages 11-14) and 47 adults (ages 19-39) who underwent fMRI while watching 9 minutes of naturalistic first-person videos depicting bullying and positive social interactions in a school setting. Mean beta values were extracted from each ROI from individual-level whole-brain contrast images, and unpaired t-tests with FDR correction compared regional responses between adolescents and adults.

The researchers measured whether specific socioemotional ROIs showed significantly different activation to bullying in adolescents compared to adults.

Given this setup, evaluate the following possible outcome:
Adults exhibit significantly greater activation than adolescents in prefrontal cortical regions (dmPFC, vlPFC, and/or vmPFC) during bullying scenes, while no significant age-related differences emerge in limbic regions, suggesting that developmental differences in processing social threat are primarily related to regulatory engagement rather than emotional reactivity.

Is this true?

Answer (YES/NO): NO